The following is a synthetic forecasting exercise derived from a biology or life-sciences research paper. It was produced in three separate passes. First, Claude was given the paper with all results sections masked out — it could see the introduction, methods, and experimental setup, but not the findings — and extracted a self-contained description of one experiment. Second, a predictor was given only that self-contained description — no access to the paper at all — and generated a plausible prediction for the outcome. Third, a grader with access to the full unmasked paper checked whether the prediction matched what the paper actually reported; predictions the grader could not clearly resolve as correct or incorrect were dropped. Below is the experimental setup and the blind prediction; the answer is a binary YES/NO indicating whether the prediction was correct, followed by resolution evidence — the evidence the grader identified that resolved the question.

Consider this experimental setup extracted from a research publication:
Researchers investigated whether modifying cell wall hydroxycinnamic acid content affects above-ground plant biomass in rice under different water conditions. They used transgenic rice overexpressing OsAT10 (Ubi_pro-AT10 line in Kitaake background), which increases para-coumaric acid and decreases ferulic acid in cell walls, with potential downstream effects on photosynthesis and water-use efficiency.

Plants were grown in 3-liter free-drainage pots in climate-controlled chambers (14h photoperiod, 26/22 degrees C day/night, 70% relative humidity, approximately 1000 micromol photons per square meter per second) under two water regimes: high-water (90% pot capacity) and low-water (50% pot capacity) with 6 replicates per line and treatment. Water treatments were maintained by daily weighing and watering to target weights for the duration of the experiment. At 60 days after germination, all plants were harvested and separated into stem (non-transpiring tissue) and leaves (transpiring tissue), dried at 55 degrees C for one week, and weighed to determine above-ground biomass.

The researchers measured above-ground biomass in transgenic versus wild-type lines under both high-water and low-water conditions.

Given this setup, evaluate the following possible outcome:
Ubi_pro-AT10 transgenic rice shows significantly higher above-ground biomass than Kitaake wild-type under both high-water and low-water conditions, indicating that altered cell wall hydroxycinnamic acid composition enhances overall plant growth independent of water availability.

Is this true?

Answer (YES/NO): YES